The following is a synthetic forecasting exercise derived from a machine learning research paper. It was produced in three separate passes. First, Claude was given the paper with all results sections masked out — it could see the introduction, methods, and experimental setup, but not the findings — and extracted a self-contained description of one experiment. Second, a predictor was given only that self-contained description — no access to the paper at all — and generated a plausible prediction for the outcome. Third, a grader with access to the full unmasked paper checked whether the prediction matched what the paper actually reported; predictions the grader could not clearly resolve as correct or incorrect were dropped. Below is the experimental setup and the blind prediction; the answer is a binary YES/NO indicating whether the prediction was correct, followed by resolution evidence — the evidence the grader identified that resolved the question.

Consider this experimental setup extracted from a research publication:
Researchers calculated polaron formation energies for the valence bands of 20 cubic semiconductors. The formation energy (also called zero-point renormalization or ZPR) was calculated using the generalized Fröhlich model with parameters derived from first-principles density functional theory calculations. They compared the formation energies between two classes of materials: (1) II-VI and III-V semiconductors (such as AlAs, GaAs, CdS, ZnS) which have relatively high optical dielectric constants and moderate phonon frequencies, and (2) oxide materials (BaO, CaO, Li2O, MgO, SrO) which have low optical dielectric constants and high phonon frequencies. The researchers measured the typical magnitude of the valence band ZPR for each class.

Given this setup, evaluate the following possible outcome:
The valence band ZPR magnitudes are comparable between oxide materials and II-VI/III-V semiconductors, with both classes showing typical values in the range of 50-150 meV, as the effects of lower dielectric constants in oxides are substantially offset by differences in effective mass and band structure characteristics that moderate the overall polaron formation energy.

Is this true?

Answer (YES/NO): NO